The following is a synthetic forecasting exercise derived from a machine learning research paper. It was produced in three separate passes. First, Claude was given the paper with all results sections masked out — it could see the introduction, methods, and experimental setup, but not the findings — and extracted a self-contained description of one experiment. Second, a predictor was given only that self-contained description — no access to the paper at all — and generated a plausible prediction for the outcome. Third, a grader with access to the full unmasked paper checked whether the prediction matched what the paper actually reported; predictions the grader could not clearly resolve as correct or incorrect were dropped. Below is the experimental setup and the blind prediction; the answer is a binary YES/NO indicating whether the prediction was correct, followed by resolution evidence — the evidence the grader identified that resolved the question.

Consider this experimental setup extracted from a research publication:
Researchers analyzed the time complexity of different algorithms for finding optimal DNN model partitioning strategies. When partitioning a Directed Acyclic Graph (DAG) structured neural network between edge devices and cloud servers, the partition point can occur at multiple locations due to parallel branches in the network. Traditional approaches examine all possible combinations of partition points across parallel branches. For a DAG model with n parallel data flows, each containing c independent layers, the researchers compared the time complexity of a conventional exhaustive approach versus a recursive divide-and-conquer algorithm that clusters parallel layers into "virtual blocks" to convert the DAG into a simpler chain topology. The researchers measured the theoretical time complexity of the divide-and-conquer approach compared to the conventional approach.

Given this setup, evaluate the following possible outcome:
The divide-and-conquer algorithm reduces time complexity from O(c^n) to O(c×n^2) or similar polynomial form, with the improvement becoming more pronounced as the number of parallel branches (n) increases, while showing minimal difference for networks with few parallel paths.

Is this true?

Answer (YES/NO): NO